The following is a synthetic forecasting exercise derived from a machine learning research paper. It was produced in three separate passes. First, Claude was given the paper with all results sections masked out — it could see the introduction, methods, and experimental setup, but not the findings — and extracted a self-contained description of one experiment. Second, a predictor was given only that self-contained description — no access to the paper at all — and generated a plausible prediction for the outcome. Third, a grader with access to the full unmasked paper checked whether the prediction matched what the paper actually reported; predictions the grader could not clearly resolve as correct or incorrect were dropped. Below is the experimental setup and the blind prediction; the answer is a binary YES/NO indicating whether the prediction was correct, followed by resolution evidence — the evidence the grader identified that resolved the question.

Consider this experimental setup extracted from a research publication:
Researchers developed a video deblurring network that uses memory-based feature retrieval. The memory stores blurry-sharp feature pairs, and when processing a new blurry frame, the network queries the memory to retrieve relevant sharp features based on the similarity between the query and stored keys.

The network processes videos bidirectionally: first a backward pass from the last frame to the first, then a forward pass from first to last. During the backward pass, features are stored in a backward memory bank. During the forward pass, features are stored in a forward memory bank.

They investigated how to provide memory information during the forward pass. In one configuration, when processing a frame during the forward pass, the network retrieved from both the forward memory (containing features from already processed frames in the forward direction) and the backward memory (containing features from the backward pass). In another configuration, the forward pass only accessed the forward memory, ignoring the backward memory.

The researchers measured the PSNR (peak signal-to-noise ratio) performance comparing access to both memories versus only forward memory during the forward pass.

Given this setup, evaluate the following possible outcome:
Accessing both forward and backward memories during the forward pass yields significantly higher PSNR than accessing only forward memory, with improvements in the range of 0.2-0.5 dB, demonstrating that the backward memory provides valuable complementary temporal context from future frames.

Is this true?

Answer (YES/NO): YES